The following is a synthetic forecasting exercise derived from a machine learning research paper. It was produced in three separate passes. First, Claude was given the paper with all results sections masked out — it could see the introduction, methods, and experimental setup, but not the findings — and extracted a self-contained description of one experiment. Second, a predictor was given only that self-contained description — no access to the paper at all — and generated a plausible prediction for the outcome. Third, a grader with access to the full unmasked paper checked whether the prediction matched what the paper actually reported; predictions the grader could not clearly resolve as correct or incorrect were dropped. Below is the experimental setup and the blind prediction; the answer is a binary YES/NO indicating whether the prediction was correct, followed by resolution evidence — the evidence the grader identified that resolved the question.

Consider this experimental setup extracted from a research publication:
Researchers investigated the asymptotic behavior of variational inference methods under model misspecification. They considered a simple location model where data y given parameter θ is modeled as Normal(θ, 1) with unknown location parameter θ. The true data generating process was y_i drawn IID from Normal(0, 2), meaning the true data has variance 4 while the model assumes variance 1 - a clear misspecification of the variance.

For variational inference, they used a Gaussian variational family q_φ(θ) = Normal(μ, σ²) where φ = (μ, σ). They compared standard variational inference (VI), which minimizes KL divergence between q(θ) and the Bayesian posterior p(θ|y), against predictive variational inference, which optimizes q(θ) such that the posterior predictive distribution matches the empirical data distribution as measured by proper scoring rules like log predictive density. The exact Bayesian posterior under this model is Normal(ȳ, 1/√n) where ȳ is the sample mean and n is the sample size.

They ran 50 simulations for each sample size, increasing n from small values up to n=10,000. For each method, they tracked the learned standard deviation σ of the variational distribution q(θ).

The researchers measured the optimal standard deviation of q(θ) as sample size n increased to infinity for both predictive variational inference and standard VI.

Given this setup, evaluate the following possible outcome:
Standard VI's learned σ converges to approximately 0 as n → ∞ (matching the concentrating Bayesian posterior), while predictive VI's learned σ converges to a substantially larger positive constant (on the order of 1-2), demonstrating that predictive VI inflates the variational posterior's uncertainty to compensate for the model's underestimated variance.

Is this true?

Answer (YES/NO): YES